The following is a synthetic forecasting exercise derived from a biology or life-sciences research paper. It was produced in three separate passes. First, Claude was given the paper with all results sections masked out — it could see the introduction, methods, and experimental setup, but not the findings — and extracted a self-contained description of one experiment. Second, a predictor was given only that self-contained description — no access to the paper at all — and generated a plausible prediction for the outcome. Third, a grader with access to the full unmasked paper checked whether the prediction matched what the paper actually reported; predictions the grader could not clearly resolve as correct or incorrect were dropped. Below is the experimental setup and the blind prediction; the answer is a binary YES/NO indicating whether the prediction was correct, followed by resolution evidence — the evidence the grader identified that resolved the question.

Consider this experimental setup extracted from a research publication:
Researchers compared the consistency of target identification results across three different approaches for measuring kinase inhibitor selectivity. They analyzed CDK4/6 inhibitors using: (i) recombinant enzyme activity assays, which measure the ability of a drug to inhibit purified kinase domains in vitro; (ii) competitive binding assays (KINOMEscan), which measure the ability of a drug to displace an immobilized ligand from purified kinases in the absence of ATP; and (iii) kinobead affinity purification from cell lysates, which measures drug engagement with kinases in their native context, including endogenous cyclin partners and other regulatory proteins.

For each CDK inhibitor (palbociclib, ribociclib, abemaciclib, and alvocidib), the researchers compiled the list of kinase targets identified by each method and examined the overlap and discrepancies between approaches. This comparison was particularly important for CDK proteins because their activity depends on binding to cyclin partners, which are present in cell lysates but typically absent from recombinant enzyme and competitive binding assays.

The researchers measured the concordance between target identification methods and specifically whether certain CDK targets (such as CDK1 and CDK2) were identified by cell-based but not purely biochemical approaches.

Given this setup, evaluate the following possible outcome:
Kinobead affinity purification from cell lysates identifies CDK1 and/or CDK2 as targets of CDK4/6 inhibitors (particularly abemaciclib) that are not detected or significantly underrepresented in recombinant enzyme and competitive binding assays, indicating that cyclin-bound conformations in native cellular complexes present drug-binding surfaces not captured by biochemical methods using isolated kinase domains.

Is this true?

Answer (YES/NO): NO